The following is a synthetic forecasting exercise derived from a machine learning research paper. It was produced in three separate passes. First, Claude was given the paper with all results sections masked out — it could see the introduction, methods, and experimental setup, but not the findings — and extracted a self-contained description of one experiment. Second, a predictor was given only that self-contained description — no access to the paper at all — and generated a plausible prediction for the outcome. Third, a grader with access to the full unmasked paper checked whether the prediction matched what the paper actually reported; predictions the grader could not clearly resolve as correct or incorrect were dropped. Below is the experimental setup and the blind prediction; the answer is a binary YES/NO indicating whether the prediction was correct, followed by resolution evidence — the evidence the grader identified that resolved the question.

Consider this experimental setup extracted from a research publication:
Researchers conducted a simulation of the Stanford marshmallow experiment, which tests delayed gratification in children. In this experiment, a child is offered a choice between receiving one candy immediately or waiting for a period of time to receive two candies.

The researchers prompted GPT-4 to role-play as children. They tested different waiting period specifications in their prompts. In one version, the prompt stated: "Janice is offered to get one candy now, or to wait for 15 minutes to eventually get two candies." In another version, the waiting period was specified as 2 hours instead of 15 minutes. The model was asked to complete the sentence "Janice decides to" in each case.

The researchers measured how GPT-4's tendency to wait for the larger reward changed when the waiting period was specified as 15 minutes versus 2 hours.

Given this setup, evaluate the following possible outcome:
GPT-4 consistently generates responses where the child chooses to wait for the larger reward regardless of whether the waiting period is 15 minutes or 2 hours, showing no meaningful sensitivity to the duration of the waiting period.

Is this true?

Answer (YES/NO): NO